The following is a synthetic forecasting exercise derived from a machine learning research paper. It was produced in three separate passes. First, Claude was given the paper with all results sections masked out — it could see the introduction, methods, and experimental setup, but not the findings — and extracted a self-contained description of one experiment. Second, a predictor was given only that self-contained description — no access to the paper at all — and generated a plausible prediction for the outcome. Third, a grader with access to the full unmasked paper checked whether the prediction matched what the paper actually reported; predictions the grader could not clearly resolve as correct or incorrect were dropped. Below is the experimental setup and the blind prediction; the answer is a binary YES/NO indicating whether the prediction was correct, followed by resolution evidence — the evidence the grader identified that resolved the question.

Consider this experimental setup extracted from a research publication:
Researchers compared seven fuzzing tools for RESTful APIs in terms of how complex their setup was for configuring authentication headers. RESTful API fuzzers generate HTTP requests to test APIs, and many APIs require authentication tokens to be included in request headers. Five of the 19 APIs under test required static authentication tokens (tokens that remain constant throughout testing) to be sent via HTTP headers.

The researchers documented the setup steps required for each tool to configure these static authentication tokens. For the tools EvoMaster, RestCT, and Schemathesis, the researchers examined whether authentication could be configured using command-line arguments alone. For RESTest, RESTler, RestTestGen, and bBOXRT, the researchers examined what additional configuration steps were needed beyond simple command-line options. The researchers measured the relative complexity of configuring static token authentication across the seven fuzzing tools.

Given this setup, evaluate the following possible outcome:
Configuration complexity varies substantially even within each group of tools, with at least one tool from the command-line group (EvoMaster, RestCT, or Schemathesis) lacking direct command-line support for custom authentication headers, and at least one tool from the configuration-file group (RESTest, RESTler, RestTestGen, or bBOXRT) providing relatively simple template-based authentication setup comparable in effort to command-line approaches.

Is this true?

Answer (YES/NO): NO